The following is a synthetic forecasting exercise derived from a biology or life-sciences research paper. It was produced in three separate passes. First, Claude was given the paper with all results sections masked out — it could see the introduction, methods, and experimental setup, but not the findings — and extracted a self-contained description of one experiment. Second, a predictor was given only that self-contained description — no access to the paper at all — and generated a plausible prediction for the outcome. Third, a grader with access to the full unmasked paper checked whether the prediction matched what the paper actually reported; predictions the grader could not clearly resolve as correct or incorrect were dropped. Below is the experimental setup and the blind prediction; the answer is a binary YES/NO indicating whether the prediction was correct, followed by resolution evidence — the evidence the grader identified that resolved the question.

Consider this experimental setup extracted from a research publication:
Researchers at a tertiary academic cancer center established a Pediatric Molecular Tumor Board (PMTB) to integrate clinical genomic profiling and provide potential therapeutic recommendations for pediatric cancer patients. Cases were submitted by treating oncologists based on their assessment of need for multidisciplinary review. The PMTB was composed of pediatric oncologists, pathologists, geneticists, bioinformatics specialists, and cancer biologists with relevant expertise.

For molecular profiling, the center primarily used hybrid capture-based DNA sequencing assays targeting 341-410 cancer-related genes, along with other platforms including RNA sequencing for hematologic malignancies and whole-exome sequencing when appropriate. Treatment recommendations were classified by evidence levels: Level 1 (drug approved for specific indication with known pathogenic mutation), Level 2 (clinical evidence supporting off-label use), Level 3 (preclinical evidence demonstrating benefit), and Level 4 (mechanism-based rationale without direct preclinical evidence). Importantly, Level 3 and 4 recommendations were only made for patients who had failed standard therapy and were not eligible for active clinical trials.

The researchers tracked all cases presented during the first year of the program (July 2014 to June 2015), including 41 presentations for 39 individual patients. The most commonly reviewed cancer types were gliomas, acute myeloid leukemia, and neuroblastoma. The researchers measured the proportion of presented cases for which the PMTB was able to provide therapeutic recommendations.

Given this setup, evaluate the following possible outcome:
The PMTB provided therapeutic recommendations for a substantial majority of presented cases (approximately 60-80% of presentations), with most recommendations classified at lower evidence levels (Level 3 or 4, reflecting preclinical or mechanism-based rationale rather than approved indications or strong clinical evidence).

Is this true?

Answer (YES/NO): YES